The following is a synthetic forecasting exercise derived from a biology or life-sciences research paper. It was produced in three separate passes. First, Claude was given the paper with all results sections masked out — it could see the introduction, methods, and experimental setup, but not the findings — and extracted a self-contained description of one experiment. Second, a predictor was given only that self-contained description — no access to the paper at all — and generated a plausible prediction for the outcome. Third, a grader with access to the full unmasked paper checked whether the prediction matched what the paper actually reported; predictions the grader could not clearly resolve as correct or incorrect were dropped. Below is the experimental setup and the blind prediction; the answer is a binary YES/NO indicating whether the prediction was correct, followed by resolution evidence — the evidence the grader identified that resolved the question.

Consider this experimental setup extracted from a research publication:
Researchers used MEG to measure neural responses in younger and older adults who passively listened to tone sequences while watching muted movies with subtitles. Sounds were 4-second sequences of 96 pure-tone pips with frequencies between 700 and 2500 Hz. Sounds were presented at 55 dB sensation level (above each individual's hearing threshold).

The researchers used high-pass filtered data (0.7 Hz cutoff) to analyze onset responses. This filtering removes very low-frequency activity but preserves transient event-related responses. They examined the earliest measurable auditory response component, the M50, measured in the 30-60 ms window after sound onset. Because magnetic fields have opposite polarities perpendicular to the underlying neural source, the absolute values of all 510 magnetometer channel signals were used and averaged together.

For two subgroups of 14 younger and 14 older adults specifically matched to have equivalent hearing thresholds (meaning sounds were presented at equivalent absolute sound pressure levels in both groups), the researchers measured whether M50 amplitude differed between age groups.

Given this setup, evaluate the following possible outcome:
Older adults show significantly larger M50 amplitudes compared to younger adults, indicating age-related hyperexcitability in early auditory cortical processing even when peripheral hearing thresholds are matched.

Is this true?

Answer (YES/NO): YES